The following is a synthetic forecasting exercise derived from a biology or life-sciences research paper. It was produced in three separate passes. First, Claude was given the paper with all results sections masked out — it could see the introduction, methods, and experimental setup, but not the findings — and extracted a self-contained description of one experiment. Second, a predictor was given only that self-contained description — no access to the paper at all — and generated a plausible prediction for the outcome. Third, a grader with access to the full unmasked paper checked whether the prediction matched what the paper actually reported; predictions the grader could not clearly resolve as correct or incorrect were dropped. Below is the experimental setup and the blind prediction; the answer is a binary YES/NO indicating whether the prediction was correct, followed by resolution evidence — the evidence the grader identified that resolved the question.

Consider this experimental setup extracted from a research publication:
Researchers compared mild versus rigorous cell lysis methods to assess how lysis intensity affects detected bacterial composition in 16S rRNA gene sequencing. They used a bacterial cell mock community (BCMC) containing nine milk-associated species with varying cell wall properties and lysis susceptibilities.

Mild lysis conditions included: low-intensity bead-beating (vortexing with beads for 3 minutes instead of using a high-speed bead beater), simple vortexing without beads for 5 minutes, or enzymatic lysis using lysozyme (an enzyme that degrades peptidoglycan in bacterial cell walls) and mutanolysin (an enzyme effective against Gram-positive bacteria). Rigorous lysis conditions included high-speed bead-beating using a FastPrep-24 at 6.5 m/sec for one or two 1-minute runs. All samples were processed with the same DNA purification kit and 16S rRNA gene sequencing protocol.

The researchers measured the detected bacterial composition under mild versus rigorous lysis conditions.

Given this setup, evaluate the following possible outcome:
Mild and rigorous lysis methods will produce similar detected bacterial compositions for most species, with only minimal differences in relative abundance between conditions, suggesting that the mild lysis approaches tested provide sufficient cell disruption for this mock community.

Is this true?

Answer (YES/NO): NO